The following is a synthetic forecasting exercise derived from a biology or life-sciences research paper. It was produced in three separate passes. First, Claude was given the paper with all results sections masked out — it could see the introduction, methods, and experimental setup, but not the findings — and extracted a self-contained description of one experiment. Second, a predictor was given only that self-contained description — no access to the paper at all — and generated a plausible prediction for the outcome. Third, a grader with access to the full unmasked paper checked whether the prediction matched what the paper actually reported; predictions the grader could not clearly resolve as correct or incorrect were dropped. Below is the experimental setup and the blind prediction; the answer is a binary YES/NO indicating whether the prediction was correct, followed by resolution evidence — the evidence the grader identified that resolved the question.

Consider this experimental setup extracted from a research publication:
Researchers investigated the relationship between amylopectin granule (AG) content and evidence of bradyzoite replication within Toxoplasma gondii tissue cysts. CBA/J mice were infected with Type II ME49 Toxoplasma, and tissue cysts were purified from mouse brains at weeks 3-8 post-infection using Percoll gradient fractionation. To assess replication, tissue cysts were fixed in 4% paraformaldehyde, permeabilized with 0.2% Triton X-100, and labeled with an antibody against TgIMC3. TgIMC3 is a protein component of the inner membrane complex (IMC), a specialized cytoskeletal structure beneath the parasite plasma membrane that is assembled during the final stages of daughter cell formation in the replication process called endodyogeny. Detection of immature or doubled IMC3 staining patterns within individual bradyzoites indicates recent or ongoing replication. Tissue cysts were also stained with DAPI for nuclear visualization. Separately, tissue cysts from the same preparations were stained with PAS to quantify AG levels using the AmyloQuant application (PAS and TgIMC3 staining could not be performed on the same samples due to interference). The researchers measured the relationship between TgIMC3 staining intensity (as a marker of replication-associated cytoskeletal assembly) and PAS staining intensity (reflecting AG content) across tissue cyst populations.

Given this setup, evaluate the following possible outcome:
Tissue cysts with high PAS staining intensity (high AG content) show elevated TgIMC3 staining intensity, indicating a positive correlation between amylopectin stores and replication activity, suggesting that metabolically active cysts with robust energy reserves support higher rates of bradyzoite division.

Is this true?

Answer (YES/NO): NO